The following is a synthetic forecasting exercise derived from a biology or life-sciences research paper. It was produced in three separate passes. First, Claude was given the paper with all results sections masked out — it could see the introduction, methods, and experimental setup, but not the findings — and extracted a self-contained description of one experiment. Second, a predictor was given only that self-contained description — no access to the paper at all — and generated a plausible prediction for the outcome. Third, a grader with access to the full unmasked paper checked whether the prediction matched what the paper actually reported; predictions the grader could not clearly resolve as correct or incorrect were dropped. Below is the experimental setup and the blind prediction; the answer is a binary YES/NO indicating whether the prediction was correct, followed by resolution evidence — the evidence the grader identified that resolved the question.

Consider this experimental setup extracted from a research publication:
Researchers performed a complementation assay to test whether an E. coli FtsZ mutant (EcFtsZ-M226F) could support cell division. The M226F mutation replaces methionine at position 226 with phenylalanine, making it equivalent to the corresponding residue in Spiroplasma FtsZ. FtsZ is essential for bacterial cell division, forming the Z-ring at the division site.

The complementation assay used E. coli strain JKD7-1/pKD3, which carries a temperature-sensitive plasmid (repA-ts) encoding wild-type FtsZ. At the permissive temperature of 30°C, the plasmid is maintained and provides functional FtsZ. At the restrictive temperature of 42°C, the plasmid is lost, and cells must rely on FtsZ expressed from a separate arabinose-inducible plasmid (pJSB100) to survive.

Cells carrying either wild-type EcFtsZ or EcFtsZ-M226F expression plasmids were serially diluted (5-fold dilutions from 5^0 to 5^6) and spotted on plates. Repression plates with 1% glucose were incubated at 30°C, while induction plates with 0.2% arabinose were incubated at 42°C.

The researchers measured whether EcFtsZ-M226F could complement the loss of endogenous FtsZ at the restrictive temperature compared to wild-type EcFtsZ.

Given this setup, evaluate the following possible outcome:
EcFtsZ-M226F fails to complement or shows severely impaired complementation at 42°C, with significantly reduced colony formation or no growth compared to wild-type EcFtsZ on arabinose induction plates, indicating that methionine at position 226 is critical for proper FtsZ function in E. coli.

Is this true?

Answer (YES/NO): NO